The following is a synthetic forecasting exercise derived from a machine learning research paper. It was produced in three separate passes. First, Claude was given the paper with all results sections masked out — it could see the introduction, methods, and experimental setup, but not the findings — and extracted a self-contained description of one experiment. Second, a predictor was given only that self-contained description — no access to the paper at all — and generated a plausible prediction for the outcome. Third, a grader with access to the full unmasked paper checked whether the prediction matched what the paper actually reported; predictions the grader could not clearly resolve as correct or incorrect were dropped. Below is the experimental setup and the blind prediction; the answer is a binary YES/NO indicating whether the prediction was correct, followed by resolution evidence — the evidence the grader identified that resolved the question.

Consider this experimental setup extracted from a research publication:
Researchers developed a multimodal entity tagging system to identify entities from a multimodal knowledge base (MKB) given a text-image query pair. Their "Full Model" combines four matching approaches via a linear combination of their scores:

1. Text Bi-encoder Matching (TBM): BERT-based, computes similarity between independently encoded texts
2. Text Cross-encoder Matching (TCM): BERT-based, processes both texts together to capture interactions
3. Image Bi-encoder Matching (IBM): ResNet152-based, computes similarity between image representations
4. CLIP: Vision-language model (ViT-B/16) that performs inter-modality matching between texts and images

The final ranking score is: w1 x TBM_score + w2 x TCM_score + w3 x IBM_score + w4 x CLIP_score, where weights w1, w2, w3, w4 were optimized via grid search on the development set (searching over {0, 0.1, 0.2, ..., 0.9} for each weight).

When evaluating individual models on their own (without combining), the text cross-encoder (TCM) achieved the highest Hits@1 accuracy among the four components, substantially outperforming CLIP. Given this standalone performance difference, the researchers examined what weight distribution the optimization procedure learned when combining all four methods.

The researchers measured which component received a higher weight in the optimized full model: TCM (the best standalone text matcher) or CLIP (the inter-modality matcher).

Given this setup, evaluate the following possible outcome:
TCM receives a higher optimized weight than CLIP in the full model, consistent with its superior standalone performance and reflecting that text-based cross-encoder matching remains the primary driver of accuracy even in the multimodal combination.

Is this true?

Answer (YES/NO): NO